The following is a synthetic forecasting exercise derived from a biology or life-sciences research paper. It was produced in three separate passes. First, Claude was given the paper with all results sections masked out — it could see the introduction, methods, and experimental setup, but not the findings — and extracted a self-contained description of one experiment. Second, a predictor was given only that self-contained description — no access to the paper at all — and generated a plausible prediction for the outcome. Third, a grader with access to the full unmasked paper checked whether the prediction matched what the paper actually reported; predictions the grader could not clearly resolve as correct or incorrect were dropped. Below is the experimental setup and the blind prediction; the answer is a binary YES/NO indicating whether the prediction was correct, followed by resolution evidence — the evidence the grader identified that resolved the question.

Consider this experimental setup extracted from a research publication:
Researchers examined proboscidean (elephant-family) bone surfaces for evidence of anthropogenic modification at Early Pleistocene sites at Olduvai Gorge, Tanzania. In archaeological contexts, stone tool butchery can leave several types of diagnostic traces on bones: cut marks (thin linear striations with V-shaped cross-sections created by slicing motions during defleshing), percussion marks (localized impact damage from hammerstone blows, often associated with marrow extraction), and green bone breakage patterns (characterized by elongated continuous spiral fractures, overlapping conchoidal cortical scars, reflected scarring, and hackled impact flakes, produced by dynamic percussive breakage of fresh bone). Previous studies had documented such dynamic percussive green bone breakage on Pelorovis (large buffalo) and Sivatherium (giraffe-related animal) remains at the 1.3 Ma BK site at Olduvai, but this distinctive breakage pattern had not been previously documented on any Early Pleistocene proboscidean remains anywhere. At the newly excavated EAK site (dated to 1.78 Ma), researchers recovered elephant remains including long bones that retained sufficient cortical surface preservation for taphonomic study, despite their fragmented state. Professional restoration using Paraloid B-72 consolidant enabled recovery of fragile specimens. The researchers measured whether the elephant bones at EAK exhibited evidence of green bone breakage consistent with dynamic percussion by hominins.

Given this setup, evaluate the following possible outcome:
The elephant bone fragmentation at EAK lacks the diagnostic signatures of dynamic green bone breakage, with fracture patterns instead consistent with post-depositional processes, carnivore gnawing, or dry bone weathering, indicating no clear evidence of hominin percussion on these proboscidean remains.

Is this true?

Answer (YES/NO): NO